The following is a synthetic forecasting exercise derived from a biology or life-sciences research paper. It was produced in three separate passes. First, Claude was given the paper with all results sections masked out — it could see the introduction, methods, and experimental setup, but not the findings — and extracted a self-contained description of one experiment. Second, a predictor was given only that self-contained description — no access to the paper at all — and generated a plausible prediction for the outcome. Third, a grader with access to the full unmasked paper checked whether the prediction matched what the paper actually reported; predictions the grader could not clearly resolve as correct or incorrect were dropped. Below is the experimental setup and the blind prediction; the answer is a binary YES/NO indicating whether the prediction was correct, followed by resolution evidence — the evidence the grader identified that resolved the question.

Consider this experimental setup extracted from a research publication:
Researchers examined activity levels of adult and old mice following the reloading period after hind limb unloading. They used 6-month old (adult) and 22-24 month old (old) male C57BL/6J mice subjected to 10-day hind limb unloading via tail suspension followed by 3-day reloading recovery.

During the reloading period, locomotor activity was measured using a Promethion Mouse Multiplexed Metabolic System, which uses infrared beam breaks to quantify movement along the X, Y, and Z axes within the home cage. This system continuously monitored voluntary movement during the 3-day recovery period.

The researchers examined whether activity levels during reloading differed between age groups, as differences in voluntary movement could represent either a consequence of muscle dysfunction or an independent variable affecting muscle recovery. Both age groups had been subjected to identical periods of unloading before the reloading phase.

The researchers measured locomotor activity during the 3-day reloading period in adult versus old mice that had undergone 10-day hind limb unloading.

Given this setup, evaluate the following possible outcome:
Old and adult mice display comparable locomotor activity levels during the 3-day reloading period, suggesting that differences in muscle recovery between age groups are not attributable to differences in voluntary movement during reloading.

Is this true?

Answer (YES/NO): YES